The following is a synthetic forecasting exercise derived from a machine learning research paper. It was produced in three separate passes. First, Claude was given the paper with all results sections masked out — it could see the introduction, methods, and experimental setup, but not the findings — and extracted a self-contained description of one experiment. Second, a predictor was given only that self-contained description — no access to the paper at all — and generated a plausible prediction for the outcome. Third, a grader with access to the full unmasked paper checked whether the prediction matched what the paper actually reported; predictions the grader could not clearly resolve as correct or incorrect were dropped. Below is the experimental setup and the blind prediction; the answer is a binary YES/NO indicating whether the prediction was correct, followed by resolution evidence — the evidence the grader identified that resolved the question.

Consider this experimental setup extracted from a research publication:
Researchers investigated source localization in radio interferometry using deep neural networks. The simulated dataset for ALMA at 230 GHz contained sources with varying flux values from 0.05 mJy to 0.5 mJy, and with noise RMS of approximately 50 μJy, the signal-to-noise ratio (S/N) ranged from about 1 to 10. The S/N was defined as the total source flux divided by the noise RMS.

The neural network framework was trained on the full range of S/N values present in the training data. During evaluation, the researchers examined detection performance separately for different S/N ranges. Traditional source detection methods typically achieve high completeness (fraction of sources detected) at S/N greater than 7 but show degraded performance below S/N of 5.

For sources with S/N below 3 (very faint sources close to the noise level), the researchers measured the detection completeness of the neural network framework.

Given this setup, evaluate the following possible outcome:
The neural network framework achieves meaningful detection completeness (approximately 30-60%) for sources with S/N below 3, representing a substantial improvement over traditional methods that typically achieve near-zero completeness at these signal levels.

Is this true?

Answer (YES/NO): NO